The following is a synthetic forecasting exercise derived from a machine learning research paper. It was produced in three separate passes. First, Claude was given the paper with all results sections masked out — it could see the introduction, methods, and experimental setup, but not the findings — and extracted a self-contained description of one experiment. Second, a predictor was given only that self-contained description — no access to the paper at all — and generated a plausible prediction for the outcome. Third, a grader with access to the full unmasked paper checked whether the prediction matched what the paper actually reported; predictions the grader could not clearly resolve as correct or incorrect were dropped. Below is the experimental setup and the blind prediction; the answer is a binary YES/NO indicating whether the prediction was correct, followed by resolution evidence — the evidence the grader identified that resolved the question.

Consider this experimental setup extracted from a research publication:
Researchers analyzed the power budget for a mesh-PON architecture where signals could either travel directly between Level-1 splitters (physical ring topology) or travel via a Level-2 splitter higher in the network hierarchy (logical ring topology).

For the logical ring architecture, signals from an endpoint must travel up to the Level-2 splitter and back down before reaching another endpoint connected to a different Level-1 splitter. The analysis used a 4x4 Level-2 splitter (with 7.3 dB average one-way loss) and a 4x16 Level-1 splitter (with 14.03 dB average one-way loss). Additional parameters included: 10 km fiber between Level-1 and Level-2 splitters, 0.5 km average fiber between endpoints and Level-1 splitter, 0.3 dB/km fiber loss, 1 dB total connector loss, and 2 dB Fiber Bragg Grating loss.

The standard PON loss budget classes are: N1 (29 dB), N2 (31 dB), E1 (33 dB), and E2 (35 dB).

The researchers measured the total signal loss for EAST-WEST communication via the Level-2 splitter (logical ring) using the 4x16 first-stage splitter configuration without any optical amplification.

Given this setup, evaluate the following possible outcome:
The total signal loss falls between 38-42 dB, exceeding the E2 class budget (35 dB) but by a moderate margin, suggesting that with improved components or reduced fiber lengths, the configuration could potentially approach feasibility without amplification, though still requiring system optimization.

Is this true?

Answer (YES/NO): NO